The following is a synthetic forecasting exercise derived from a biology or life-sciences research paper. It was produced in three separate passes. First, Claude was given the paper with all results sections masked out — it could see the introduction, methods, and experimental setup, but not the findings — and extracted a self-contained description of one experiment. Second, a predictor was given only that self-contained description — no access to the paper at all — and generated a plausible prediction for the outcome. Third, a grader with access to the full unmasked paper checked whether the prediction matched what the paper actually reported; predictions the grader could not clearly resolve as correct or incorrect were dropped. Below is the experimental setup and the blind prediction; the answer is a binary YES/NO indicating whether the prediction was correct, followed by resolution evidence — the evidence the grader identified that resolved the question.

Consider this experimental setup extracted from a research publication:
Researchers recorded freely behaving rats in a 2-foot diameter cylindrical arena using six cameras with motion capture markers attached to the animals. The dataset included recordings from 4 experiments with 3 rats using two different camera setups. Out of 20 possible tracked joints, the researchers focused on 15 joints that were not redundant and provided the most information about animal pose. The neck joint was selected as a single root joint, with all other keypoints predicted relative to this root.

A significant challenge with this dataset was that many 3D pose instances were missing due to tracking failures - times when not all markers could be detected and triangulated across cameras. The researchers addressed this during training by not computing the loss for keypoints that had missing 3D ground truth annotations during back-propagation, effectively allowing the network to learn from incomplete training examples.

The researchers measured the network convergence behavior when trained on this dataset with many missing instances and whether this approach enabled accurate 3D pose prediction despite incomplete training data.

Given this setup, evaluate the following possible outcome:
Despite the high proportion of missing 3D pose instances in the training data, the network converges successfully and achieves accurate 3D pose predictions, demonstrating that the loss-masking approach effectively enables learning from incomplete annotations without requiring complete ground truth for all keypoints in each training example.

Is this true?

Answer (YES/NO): YES